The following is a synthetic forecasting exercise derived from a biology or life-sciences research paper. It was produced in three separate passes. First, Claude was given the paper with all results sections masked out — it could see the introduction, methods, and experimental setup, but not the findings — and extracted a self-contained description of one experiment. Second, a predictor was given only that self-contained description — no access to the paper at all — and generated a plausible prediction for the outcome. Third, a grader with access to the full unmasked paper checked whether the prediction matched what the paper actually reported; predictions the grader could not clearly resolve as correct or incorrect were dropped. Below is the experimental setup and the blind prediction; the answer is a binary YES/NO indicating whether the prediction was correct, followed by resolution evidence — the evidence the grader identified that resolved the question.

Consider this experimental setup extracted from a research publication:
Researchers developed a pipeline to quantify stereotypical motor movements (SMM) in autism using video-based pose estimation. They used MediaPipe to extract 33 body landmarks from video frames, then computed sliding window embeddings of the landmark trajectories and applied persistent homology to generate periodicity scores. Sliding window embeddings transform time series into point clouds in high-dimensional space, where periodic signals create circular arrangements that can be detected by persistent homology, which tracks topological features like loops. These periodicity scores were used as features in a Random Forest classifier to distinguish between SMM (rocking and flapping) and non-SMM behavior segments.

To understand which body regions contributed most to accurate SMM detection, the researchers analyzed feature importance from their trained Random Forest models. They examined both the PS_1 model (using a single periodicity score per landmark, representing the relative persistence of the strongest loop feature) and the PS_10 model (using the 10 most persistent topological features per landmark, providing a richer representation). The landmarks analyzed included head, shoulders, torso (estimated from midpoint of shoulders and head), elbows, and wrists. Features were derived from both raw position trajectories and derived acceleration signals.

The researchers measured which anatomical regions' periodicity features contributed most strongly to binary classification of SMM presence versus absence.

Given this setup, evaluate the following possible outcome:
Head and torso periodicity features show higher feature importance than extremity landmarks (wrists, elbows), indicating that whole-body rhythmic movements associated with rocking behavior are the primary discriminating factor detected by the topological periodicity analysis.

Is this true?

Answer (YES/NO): YES